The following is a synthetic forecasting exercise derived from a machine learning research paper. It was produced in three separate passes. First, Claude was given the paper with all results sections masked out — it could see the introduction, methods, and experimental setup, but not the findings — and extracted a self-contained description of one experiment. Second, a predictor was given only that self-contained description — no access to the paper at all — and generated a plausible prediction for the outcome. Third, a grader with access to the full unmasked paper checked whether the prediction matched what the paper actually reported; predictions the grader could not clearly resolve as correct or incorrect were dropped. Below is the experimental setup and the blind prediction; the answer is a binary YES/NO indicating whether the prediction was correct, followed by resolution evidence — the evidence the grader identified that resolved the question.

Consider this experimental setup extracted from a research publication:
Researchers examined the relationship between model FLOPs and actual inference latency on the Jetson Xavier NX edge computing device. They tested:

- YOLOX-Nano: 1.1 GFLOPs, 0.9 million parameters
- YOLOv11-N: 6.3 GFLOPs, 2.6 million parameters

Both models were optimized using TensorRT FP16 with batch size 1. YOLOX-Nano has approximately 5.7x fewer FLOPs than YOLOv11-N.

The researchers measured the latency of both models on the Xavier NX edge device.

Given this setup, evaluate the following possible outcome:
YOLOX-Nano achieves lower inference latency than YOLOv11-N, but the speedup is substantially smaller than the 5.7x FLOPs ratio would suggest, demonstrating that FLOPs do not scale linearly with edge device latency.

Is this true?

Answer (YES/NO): YES